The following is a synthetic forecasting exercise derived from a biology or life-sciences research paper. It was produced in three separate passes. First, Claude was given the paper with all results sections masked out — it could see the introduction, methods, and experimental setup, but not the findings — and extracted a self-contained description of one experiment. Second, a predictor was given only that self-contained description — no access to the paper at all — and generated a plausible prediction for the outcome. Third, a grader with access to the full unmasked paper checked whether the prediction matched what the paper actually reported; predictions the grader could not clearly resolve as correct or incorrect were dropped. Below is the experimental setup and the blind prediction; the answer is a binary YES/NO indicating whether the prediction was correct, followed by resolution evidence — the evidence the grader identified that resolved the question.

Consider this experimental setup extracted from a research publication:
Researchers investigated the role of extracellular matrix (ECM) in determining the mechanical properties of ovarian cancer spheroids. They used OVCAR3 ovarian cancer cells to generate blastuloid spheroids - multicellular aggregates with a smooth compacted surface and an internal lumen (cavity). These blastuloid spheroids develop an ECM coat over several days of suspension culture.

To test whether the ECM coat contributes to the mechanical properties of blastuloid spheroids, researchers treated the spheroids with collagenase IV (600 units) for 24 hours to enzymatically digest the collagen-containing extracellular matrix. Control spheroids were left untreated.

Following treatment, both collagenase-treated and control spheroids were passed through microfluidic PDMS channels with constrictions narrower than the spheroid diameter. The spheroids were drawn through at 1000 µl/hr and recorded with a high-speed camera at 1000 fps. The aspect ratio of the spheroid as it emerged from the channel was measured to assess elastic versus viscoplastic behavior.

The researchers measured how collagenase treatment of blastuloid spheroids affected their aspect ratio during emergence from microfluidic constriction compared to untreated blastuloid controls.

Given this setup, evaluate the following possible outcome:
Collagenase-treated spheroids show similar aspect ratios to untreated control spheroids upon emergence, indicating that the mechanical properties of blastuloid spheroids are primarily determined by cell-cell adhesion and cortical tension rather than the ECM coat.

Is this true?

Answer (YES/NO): NO